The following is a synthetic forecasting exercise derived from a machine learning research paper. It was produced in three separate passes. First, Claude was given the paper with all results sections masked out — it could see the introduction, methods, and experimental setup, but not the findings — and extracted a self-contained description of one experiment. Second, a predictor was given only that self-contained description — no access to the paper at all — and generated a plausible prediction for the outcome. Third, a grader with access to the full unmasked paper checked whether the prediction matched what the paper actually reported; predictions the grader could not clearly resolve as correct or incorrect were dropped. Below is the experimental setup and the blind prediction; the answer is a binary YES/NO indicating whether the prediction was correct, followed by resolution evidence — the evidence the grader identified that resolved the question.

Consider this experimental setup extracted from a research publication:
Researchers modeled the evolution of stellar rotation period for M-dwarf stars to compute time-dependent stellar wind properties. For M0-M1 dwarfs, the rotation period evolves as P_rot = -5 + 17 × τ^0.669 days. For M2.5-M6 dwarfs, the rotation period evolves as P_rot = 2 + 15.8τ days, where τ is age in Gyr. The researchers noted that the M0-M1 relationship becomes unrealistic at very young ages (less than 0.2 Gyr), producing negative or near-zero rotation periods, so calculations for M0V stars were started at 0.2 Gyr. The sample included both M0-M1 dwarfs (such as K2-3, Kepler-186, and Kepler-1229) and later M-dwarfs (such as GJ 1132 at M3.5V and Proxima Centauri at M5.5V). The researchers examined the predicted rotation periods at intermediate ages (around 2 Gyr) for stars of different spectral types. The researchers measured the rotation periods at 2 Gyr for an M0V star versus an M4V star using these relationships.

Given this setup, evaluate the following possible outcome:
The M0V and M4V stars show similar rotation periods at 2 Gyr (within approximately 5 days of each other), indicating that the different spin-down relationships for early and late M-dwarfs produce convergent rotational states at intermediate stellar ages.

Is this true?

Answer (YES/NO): NO